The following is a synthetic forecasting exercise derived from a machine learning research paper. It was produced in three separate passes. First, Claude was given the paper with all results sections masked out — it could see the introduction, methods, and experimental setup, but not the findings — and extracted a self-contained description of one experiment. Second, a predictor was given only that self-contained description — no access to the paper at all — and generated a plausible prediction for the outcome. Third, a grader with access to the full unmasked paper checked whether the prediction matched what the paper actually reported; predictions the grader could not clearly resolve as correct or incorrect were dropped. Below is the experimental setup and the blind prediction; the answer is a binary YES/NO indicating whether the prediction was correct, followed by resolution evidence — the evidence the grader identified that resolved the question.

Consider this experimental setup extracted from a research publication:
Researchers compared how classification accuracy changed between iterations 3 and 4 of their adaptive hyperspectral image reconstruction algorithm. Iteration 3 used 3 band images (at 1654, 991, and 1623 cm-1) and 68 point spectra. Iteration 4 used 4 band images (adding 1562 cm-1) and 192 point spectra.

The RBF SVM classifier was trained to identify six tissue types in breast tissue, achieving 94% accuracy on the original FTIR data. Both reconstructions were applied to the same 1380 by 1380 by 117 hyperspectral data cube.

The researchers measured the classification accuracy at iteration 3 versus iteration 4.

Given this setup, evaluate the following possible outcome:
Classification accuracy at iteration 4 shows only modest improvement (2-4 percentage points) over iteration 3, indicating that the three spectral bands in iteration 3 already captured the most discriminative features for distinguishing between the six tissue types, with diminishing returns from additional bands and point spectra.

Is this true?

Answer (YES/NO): NO